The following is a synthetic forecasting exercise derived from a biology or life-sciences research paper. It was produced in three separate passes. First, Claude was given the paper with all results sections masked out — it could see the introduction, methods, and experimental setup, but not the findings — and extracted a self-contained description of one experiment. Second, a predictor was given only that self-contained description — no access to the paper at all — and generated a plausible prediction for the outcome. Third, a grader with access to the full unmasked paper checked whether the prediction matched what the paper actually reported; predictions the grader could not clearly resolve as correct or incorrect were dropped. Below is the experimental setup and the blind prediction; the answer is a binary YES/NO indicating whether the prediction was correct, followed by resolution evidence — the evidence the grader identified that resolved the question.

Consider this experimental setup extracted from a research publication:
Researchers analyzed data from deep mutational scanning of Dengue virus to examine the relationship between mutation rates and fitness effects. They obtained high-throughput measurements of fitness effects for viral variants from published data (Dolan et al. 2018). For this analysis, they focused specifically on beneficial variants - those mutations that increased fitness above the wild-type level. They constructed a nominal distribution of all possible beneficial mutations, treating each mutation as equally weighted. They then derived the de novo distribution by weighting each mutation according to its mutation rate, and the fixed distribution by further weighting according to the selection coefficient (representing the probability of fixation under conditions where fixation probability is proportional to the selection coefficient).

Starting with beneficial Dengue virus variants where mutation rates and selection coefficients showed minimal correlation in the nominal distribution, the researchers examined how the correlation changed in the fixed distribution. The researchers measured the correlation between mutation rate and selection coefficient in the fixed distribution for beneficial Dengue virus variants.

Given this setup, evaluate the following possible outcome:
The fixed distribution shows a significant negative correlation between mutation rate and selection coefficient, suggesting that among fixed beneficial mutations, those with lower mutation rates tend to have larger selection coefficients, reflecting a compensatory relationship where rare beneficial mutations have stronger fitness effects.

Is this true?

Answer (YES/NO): YES